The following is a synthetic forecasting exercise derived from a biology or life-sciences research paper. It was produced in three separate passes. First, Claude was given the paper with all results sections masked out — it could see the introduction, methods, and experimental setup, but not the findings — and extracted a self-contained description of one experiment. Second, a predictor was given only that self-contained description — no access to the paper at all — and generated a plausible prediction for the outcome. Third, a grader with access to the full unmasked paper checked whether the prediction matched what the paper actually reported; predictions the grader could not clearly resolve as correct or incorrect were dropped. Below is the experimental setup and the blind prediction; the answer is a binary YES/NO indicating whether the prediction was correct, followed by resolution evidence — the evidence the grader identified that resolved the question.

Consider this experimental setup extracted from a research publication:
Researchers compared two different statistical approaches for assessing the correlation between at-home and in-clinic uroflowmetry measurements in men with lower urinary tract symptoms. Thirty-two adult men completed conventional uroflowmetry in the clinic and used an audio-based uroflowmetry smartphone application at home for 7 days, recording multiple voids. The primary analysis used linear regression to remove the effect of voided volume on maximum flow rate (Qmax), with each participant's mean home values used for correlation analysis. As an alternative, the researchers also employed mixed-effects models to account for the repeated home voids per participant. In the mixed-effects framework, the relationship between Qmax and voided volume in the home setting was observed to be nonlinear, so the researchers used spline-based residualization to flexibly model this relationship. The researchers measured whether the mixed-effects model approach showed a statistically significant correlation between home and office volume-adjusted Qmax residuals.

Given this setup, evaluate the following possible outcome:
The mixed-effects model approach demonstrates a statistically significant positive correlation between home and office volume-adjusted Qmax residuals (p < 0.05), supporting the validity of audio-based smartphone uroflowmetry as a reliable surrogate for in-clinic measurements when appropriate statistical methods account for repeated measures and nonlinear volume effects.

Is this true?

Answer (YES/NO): NO